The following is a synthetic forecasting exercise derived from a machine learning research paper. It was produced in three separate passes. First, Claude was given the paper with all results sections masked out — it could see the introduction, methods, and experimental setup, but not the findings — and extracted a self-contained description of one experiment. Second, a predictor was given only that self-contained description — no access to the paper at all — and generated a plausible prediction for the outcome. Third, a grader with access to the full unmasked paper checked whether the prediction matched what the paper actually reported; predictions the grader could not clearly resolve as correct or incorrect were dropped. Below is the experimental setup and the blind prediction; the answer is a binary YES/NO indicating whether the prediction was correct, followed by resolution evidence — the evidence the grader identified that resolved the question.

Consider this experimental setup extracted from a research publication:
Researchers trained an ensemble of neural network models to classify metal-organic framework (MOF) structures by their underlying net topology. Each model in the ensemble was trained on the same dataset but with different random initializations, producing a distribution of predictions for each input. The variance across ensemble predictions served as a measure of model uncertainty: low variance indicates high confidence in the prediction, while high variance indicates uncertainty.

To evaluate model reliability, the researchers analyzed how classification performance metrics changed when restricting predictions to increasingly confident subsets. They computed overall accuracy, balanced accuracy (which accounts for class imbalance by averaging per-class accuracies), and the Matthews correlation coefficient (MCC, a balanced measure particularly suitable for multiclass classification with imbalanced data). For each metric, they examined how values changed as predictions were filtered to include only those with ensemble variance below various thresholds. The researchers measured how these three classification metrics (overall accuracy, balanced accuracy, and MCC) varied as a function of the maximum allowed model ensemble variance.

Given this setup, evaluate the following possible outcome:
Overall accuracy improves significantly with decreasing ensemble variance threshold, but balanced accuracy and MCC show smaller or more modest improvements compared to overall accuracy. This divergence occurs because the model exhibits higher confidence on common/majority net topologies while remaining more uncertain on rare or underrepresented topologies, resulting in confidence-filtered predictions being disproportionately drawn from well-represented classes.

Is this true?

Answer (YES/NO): NO